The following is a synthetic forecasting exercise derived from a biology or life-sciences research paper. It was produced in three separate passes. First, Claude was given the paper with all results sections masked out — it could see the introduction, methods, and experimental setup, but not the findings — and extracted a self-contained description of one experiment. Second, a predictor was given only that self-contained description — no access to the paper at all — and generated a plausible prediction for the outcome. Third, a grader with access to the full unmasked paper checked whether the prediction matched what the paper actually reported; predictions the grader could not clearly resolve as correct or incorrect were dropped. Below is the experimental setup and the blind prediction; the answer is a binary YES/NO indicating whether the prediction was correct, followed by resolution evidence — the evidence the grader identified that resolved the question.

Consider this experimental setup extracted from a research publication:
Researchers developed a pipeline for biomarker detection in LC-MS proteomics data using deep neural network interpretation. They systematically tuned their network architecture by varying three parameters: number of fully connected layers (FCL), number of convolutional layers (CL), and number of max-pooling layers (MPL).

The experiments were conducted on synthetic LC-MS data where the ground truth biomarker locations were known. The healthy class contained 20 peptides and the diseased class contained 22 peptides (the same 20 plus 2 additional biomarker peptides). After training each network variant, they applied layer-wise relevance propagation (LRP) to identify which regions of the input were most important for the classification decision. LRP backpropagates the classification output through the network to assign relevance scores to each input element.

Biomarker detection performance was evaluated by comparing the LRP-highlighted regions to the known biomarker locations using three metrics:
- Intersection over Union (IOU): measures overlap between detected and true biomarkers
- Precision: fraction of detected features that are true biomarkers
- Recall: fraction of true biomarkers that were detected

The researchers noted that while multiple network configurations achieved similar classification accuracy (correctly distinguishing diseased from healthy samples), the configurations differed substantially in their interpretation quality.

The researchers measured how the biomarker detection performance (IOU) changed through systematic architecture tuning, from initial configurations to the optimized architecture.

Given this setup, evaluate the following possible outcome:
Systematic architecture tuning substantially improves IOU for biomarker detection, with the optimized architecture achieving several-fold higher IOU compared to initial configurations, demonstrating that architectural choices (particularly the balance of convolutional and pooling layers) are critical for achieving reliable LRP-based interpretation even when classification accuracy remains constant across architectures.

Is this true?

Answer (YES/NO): NO